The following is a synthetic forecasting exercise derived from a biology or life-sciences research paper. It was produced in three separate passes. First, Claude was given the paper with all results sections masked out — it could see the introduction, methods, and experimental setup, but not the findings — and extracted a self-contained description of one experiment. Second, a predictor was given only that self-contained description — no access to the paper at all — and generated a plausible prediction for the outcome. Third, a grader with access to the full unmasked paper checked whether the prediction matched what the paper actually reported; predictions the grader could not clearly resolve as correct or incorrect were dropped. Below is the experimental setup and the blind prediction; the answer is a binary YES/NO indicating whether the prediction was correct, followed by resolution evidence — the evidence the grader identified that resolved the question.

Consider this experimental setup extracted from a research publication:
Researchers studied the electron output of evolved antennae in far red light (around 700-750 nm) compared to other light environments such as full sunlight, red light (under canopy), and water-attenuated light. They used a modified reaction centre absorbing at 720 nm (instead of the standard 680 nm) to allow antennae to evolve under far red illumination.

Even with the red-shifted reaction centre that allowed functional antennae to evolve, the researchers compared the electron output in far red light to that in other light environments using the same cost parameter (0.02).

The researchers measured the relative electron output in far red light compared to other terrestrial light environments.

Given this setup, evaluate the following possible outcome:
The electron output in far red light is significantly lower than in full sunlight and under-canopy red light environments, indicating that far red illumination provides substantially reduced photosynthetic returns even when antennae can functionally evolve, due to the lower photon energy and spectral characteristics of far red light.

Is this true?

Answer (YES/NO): YES